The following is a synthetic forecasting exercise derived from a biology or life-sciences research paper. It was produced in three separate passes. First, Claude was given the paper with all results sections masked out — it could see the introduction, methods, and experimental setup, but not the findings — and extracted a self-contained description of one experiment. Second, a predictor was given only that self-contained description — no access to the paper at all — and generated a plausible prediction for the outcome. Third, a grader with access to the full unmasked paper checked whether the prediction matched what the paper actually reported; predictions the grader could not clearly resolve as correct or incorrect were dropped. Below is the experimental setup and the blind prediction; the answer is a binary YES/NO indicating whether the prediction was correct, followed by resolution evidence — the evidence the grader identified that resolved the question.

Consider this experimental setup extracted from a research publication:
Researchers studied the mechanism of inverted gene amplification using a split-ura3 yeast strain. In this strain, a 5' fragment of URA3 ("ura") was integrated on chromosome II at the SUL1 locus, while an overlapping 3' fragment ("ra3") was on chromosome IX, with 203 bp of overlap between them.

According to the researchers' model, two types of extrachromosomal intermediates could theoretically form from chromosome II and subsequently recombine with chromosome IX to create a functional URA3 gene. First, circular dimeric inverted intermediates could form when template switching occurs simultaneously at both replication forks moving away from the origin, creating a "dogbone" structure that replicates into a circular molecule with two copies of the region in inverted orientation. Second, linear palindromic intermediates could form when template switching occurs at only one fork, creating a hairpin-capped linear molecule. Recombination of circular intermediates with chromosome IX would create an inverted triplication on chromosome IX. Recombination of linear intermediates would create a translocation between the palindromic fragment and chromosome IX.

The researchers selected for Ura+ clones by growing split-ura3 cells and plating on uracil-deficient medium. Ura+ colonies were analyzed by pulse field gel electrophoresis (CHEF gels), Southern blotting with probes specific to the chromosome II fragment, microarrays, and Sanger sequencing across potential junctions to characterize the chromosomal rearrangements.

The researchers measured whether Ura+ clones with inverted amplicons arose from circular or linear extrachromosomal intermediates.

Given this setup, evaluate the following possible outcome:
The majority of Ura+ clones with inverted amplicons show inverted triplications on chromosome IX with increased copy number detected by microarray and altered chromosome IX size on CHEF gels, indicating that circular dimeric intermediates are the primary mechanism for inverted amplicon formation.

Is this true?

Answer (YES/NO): NO